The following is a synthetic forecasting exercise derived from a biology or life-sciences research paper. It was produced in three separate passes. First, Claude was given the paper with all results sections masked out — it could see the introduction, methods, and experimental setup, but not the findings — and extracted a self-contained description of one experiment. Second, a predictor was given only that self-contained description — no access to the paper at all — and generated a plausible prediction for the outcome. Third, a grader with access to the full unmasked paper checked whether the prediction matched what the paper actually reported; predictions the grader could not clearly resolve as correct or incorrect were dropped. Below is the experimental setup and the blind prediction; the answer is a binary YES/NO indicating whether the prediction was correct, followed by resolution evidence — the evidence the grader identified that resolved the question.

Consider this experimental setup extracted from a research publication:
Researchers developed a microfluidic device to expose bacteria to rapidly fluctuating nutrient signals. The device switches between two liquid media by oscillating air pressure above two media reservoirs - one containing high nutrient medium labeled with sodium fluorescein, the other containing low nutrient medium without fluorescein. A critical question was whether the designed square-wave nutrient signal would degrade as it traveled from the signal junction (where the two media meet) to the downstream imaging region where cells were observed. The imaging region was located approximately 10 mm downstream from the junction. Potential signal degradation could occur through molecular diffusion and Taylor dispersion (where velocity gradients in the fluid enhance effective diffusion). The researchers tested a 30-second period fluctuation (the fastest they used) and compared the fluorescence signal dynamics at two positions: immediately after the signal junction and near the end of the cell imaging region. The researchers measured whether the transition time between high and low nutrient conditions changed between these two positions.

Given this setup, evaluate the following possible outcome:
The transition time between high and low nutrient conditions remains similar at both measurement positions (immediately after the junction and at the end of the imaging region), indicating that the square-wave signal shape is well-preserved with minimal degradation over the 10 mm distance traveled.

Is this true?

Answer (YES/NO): YES